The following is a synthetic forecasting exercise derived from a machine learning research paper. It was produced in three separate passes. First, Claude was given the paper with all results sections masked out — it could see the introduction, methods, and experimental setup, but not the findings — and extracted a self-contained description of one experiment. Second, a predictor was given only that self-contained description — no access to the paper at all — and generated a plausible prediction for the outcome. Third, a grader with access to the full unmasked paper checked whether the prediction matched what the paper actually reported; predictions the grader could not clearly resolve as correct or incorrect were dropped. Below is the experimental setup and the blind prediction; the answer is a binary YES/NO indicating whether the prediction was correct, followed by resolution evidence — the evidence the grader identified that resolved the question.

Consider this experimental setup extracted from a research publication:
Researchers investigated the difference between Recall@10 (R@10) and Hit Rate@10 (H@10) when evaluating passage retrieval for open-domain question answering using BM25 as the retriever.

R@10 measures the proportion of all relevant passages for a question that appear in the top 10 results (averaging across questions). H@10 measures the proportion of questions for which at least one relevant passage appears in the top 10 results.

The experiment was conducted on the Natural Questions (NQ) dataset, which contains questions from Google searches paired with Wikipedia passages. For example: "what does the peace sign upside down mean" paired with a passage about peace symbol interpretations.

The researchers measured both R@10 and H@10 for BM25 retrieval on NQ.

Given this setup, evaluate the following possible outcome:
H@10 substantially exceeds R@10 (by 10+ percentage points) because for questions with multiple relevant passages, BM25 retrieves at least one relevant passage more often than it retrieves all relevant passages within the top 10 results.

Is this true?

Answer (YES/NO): YES